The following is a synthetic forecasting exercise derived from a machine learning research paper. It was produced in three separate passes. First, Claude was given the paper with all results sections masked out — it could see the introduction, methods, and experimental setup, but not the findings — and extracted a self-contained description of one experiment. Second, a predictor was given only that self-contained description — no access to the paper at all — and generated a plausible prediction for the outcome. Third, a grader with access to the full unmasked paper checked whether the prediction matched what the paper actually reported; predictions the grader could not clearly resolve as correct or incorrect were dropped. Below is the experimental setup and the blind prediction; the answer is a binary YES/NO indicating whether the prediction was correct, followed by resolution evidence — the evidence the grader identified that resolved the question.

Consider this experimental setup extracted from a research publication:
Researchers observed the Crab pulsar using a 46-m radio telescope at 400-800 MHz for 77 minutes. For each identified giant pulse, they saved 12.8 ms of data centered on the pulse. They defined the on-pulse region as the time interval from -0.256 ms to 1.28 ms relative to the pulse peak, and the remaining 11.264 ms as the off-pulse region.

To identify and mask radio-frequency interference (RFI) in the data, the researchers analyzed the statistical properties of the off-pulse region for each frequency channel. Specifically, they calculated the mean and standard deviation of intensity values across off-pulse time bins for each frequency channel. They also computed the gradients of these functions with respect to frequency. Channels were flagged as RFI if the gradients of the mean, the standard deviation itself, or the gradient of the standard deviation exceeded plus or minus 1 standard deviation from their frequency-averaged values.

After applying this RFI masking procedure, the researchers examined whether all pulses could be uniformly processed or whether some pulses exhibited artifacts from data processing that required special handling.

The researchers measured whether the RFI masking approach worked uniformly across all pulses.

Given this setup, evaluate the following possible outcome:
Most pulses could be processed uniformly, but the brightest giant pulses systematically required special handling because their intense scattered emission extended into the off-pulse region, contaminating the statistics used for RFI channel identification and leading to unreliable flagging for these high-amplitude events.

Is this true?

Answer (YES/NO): NO